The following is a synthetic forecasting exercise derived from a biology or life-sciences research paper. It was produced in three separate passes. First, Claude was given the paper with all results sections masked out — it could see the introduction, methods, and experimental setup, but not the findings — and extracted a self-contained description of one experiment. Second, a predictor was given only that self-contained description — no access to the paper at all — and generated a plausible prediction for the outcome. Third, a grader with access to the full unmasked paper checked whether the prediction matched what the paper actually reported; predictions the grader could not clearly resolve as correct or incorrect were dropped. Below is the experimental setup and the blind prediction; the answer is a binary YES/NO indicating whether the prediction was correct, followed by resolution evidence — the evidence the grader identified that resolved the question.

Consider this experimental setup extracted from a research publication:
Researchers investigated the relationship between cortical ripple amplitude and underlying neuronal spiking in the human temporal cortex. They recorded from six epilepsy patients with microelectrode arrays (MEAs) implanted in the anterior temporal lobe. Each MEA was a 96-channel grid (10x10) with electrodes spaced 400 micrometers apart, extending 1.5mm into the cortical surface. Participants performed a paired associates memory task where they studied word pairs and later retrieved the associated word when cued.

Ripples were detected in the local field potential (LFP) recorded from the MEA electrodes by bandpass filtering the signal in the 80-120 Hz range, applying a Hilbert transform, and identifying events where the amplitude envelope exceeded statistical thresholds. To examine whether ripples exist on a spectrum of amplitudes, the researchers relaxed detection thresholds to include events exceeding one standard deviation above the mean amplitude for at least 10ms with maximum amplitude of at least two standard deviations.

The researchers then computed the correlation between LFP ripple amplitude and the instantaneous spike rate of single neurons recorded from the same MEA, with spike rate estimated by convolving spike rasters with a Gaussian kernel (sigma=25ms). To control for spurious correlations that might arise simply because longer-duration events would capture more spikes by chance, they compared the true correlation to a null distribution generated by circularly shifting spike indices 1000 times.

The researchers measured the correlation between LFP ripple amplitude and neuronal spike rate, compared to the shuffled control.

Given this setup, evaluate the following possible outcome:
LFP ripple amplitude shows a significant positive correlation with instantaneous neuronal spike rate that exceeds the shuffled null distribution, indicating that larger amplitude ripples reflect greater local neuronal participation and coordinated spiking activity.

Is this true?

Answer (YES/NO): YES